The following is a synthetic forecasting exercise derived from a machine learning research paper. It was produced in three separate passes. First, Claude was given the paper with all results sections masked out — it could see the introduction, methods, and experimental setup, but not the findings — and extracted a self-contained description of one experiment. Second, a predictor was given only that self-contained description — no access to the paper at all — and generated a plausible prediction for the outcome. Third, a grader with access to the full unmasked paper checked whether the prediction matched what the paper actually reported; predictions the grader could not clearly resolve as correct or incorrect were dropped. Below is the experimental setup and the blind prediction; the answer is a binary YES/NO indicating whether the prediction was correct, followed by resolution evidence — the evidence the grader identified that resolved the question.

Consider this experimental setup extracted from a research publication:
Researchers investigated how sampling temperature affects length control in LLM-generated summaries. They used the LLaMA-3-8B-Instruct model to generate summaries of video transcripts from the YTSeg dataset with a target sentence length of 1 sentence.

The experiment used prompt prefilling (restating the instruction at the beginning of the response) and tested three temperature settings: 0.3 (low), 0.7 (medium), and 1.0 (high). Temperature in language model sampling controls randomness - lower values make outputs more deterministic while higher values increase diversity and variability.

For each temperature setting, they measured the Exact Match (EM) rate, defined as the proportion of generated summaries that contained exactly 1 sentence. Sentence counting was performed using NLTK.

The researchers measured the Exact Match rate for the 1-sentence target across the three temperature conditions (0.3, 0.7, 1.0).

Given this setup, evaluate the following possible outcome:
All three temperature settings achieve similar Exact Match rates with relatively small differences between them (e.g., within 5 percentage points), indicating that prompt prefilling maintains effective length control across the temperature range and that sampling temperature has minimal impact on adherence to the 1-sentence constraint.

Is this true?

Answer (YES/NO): YES